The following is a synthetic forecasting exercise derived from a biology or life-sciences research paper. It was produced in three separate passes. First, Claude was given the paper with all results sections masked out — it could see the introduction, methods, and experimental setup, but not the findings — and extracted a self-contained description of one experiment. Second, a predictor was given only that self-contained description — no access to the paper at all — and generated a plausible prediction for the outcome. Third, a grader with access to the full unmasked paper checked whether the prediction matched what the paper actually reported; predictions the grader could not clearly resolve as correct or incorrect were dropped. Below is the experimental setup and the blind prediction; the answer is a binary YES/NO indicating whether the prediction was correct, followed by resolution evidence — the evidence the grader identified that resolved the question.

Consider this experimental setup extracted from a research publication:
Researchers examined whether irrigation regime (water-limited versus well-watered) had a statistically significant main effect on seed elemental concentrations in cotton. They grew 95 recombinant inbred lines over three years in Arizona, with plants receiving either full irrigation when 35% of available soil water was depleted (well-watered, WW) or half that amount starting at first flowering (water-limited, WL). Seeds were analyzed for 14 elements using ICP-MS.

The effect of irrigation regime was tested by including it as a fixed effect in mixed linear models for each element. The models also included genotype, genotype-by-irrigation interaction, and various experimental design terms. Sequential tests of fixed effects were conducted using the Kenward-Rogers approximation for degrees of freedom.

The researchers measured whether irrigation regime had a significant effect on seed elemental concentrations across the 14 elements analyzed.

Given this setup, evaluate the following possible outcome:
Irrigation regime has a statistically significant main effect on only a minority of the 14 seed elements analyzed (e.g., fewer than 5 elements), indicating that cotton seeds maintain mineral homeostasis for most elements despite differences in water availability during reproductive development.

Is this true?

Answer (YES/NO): NO